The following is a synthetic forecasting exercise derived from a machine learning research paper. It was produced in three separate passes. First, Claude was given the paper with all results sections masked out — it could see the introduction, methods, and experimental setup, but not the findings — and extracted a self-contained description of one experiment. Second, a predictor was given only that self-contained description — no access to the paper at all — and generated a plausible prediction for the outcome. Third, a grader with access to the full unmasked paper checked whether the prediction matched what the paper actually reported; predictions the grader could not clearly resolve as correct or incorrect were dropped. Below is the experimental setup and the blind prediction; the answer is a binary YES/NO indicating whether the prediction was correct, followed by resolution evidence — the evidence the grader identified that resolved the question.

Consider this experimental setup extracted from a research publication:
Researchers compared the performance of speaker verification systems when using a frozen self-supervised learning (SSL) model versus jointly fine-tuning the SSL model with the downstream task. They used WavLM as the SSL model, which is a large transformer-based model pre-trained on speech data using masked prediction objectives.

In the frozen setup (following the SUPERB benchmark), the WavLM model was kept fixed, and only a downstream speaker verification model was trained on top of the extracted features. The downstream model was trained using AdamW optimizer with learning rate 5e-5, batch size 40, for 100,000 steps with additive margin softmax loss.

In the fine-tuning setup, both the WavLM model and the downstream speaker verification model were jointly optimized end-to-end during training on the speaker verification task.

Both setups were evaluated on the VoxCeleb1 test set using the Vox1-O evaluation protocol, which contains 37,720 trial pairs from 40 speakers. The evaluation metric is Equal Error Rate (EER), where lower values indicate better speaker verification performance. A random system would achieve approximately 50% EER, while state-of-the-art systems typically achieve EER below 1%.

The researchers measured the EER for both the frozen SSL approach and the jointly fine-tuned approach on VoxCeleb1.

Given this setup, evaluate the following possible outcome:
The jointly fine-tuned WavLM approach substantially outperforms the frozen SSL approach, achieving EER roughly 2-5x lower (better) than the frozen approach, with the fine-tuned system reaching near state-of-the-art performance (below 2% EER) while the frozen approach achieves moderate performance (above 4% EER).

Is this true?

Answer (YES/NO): NO